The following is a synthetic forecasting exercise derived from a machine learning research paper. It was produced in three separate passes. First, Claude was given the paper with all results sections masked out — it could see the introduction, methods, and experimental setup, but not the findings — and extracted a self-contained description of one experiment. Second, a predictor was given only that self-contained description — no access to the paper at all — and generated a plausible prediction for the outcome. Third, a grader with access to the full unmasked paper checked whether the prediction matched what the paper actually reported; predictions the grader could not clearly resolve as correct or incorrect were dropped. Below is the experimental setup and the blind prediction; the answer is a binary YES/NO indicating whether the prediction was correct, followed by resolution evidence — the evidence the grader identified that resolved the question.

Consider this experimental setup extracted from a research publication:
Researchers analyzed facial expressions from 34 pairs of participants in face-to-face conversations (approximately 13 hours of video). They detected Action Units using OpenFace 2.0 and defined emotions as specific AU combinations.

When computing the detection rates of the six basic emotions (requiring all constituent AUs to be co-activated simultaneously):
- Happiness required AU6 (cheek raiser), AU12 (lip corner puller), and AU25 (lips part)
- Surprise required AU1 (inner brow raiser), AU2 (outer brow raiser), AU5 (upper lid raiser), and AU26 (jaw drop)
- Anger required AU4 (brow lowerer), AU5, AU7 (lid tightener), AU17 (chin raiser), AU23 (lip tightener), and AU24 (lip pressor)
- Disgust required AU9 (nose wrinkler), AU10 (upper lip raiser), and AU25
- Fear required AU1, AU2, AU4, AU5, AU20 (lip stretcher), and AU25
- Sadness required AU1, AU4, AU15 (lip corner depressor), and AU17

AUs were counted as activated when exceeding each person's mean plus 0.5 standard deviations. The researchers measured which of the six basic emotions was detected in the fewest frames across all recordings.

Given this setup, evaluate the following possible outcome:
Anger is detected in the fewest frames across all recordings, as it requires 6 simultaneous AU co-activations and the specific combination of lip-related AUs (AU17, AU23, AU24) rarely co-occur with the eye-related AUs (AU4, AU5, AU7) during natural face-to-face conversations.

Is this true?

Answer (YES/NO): NO